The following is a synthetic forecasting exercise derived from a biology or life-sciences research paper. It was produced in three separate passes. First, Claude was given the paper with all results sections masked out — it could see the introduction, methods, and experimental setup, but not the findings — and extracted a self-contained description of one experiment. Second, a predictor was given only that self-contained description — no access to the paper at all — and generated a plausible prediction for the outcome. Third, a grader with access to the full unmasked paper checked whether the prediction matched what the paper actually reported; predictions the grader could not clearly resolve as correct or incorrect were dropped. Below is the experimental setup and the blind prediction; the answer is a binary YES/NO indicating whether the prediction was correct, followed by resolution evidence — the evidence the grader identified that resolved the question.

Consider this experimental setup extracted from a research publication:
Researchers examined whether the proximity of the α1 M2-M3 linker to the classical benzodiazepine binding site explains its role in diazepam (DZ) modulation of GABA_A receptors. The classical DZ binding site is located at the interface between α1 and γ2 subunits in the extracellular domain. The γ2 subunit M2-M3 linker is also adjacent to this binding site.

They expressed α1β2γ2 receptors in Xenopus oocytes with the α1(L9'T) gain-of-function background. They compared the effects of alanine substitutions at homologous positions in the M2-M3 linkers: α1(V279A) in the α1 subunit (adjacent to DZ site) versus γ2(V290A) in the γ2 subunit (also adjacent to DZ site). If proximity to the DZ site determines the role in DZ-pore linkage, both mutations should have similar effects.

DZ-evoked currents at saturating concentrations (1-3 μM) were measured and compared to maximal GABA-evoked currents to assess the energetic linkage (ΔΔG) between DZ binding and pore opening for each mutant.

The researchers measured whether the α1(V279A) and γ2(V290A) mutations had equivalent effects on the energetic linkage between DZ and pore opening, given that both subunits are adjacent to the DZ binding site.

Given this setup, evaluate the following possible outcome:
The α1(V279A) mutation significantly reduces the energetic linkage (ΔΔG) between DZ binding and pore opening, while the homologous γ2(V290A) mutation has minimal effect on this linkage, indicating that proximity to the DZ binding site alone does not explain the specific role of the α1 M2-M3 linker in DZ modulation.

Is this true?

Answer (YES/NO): NO